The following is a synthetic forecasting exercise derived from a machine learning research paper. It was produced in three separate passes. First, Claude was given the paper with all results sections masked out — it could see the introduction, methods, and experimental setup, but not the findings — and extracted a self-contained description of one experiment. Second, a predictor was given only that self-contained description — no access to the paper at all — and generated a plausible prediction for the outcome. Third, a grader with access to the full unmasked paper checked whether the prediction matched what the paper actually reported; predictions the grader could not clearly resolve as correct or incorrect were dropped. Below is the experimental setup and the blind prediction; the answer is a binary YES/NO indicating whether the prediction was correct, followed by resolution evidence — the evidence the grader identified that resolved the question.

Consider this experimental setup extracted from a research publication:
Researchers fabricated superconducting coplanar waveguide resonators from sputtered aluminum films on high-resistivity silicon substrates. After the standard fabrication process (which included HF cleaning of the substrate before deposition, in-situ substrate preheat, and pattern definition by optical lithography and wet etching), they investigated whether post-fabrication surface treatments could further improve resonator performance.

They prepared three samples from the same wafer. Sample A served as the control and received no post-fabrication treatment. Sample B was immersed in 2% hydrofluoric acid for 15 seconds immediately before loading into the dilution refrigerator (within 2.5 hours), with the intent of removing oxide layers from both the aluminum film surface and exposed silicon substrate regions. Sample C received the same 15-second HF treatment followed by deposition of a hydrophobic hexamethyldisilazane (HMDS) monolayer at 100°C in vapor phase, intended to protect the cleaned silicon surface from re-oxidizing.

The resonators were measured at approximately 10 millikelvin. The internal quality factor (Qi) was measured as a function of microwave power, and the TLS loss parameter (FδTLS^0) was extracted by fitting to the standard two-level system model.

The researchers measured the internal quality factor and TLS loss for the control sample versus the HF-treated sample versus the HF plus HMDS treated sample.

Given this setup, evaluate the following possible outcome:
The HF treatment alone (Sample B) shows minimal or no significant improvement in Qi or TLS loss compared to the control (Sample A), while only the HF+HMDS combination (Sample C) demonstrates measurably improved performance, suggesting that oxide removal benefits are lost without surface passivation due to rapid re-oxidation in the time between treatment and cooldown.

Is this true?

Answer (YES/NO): NO